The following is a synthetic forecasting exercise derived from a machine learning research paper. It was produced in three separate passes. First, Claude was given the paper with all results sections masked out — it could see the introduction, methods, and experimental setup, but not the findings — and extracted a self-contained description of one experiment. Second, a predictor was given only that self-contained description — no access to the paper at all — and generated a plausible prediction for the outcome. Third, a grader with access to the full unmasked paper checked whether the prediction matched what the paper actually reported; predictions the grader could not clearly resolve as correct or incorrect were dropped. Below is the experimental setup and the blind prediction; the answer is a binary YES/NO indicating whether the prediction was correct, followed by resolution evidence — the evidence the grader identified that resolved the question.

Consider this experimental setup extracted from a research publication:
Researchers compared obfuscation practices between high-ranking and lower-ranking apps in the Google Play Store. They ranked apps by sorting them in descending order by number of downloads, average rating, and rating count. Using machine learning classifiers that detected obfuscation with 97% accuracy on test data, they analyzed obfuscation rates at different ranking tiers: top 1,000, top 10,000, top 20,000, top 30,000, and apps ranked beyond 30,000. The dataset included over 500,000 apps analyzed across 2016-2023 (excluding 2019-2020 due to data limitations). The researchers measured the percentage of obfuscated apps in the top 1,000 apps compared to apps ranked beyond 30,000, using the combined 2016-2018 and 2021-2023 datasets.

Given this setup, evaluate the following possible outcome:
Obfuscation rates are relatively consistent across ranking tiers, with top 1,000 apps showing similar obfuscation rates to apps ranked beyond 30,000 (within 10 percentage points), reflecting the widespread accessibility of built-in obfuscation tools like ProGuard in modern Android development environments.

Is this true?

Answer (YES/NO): NO